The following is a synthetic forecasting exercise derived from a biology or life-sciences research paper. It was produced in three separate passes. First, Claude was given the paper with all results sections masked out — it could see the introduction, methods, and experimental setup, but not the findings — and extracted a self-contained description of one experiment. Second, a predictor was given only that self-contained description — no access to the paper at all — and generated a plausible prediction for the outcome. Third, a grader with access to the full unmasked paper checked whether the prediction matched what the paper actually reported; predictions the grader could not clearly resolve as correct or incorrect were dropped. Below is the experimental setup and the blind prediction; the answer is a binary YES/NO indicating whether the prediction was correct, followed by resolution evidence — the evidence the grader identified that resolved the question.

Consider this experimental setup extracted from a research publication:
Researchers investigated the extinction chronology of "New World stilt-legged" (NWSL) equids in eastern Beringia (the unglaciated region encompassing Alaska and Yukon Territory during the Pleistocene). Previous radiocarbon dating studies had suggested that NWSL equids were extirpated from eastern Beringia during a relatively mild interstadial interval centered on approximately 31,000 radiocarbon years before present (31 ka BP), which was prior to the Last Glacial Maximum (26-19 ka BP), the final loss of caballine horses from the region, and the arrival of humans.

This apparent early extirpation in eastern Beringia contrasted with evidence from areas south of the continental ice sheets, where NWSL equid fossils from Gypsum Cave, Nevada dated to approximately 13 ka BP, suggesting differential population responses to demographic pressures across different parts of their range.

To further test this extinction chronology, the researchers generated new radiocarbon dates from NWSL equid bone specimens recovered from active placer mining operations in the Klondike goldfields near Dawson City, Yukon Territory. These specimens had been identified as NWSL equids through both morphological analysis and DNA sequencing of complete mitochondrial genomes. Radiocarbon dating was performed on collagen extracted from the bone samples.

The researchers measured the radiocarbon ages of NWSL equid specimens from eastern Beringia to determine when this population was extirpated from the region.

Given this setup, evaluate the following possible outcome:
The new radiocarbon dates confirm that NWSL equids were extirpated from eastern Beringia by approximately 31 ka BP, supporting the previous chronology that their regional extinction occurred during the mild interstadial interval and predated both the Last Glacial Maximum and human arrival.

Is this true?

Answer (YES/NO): NO